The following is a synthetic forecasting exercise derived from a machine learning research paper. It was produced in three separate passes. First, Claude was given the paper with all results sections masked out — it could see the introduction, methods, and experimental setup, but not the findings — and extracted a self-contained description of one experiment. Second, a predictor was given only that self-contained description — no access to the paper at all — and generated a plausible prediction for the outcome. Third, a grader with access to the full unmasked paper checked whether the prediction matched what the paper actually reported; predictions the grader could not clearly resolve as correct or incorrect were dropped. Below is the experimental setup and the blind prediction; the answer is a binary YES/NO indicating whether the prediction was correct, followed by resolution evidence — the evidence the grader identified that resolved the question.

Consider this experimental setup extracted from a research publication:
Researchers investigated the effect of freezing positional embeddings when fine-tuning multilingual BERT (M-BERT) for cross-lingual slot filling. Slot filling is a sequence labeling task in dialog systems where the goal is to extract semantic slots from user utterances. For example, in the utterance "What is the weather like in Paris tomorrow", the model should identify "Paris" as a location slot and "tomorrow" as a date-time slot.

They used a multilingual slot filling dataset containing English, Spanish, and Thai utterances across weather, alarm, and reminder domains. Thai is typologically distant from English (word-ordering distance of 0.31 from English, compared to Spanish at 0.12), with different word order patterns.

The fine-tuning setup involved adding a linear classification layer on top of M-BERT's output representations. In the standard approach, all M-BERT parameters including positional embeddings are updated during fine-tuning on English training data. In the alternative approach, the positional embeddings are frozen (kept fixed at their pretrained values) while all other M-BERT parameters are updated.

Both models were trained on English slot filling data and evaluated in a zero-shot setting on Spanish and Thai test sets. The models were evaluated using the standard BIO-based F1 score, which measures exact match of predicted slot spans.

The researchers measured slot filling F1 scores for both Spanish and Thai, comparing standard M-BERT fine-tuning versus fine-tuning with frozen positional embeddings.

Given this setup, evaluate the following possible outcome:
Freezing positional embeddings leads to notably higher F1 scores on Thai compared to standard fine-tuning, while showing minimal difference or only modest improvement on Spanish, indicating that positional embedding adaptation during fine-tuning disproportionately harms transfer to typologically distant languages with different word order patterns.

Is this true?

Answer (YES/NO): YES